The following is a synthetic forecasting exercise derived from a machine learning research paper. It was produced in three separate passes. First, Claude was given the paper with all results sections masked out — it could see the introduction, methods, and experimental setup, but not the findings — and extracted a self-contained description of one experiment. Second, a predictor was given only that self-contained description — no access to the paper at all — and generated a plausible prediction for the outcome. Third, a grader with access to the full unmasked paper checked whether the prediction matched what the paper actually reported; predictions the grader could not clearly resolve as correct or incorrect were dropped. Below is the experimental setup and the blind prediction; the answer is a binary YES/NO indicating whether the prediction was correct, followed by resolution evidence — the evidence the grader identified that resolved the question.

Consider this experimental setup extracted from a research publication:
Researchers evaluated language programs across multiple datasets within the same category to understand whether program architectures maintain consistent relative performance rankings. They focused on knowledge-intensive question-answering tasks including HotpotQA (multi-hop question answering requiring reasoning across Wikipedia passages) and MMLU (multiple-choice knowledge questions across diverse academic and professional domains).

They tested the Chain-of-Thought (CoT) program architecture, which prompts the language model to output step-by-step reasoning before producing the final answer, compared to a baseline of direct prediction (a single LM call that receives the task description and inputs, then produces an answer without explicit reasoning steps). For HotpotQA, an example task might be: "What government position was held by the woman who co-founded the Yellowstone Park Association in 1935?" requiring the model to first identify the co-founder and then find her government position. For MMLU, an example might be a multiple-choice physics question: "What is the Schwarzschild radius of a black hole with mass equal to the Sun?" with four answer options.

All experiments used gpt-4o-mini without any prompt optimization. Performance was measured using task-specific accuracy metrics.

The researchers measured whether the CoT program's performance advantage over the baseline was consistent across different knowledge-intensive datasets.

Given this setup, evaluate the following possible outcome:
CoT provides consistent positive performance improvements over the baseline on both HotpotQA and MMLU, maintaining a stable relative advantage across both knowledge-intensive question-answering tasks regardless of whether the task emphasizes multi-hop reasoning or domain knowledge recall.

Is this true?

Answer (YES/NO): NO